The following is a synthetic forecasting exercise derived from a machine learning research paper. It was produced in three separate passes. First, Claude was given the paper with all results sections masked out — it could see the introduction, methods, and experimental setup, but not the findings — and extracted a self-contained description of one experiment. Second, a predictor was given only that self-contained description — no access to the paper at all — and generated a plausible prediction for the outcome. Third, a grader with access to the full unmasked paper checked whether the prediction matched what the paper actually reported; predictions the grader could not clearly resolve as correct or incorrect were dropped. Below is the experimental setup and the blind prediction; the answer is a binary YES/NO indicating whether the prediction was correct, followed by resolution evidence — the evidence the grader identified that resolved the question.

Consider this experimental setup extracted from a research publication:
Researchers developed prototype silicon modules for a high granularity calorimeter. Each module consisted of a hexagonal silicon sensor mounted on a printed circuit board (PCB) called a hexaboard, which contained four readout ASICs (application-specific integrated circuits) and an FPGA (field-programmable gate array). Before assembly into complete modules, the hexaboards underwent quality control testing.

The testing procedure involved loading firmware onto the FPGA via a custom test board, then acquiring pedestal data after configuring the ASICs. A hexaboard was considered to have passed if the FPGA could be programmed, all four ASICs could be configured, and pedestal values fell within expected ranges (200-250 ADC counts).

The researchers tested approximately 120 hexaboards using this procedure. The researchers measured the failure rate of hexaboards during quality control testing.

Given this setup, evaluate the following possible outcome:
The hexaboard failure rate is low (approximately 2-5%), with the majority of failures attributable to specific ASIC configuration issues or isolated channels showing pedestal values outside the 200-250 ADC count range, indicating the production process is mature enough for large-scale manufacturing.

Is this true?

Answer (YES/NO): NO